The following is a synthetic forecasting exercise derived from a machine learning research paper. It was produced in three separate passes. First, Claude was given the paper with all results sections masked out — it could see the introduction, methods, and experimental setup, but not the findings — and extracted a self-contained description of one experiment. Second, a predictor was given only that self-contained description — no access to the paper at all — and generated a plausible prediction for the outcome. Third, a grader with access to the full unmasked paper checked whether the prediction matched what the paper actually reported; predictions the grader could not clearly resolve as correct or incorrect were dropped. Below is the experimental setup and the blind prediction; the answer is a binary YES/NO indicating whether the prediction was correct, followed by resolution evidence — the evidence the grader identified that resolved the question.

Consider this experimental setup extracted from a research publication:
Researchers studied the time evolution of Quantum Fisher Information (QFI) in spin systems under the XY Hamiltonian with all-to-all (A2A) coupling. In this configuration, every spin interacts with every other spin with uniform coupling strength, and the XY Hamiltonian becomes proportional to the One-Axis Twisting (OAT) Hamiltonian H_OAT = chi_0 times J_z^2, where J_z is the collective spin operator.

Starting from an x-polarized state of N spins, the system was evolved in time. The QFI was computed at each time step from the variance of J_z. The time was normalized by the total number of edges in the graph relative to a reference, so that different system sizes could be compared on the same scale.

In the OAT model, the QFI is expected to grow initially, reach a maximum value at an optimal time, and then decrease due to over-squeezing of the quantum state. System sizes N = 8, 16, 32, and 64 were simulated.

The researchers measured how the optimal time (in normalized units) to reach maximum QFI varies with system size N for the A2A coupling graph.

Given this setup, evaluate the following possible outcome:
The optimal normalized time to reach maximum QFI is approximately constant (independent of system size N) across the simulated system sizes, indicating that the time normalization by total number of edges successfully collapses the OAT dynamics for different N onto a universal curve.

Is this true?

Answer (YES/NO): YES